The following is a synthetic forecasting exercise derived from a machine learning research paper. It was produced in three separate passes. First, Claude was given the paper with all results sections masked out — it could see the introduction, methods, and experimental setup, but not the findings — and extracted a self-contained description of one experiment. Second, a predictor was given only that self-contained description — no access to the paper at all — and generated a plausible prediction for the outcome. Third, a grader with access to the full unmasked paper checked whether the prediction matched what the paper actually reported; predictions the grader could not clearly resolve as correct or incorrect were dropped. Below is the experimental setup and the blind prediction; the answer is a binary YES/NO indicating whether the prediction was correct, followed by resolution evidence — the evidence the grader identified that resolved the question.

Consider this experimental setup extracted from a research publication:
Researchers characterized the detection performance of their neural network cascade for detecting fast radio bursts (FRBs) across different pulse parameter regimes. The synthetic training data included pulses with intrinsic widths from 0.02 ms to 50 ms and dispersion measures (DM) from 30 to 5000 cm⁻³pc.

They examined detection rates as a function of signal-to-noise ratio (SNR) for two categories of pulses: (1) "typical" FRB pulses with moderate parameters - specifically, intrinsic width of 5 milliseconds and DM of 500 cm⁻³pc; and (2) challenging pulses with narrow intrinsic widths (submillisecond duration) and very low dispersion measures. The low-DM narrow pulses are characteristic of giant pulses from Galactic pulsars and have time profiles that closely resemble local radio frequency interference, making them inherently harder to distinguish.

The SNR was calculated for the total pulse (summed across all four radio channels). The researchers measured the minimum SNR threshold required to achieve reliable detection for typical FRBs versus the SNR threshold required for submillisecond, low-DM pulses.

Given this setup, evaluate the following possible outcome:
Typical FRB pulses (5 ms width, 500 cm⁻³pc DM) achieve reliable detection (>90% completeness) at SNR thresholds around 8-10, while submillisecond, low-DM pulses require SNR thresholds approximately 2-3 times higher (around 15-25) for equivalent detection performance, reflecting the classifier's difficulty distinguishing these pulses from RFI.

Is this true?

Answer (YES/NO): NO